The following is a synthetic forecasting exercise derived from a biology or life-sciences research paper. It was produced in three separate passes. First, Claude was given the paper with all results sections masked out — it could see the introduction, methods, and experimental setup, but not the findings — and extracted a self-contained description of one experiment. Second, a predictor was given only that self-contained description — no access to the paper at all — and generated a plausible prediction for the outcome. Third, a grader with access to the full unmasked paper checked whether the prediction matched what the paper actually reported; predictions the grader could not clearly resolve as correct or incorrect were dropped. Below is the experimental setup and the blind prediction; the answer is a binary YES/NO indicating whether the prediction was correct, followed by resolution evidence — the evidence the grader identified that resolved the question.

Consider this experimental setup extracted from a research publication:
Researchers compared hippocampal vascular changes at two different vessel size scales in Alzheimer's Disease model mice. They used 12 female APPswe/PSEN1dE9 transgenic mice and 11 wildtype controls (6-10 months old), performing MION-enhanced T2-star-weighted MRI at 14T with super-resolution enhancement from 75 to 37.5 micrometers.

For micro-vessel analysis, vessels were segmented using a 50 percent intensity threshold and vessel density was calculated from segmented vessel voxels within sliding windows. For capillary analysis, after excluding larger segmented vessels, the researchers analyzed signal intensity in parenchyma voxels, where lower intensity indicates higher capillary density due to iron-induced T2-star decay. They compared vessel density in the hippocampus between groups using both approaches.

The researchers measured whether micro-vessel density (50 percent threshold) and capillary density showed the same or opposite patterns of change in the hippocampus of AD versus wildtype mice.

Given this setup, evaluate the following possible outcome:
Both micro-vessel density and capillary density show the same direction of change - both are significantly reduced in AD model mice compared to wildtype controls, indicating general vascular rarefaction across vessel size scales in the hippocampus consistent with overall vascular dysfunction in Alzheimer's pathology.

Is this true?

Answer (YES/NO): NO